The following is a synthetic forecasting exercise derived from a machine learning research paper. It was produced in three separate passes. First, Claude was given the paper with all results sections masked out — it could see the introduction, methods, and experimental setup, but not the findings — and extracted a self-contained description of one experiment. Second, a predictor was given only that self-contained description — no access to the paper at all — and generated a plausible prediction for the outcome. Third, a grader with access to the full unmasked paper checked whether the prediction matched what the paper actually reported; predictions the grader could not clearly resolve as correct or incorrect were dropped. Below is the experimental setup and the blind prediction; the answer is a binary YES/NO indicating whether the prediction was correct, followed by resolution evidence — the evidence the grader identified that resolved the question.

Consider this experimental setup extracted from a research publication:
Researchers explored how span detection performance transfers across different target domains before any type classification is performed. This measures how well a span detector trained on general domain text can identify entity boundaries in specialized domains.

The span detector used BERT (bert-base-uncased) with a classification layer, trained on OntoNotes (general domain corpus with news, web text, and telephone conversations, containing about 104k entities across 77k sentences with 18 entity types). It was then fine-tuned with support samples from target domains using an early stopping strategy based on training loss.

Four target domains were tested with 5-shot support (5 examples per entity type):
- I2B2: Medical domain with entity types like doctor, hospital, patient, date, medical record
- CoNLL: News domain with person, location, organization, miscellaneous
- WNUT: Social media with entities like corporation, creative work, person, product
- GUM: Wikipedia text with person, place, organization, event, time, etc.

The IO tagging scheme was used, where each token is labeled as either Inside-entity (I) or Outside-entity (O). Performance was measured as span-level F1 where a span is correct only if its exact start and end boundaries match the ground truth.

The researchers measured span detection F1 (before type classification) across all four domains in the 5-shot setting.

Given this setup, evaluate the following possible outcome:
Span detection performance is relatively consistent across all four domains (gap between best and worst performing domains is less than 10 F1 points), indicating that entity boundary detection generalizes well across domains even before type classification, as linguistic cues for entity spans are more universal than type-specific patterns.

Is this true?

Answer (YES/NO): NO